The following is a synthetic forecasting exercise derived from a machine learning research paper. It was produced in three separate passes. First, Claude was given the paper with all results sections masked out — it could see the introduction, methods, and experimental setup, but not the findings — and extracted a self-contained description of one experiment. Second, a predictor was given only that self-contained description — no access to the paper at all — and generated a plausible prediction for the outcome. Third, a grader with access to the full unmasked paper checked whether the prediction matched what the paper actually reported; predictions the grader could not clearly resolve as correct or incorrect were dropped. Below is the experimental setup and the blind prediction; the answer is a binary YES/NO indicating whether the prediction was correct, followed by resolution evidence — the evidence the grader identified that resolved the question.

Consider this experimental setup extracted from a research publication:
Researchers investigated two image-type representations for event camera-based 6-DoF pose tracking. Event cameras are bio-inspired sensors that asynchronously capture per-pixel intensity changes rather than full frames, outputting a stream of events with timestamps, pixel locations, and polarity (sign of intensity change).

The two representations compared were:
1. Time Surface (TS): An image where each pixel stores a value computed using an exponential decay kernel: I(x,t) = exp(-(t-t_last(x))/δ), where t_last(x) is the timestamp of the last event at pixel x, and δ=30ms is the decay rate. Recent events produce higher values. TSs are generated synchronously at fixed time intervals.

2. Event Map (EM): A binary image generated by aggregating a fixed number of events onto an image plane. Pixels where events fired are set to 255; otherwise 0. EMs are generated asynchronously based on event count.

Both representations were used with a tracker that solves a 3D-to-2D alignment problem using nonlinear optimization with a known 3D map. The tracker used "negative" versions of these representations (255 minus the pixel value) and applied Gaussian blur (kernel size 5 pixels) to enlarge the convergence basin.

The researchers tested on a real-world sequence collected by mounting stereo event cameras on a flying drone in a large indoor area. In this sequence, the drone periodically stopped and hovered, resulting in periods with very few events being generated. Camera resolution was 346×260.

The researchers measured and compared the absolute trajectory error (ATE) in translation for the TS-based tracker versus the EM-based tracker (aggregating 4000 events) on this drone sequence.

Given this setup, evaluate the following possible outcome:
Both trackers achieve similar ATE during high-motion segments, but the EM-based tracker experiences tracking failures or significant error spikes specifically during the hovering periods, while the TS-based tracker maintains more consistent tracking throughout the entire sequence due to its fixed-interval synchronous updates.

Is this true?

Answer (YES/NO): NO